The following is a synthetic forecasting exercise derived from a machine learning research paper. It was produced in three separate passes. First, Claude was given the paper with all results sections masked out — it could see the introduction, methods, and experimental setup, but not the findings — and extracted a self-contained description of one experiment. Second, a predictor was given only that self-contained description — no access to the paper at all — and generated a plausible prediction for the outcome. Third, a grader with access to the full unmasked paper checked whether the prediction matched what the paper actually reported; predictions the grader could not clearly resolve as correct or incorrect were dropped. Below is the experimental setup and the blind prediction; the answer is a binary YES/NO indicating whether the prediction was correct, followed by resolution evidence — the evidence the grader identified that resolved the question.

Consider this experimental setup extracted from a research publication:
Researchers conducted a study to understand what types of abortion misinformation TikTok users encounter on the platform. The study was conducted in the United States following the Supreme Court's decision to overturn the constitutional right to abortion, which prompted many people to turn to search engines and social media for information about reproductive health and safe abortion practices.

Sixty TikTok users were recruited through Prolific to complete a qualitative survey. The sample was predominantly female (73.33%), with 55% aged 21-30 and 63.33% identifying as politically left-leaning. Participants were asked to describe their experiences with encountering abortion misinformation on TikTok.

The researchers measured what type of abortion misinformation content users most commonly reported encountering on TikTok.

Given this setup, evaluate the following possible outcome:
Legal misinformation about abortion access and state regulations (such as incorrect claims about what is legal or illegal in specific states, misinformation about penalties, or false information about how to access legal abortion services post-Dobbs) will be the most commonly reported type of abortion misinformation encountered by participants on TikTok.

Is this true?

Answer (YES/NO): NO